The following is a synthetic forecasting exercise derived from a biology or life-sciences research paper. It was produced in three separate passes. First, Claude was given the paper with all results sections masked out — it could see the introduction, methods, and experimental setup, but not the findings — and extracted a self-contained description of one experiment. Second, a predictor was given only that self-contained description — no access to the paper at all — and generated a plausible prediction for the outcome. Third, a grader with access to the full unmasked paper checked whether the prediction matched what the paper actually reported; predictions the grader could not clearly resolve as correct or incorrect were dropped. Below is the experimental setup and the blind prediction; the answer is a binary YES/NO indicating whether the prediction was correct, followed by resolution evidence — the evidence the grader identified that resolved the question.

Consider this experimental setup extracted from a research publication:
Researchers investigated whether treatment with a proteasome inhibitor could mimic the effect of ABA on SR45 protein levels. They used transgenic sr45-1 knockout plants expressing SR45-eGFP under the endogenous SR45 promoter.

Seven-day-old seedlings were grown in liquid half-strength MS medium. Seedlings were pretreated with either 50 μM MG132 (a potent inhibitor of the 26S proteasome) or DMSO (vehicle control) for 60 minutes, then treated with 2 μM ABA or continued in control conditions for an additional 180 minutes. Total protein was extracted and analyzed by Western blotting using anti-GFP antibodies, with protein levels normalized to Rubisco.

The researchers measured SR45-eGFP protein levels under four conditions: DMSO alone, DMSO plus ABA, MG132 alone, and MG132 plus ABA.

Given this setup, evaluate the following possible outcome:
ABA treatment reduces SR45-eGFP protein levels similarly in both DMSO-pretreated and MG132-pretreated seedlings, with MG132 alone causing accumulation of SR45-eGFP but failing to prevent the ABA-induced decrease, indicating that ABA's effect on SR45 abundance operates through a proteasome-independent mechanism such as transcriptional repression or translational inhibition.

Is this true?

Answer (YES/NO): NO